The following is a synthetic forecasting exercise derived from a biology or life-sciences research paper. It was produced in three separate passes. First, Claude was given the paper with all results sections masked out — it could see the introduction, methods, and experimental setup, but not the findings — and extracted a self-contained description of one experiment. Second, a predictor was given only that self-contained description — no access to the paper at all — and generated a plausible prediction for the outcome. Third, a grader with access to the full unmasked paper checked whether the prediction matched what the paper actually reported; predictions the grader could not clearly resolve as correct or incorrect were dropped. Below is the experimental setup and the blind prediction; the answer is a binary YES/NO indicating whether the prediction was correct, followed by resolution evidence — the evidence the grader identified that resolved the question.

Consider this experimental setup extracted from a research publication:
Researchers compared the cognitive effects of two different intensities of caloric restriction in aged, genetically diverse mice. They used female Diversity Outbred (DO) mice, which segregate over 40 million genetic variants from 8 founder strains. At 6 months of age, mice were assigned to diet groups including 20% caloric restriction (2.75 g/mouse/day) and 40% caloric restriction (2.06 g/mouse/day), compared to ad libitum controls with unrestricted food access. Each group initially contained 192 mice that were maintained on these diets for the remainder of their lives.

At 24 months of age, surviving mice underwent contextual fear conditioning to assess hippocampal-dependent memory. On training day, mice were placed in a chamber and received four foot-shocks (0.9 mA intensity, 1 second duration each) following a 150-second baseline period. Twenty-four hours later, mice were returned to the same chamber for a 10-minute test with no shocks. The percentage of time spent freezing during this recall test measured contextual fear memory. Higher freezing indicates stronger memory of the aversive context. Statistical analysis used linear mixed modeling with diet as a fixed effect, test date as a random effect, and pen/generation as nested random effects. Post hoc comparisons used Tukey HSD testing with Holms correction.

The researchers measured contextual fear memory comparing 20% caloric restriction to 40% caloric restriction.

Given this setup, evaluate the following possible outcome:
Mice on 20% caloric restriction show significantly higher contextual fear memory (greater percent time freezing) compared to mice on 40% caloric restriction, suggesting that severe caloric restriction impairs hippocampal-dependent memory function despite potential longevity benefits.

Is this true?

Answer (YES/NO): NO